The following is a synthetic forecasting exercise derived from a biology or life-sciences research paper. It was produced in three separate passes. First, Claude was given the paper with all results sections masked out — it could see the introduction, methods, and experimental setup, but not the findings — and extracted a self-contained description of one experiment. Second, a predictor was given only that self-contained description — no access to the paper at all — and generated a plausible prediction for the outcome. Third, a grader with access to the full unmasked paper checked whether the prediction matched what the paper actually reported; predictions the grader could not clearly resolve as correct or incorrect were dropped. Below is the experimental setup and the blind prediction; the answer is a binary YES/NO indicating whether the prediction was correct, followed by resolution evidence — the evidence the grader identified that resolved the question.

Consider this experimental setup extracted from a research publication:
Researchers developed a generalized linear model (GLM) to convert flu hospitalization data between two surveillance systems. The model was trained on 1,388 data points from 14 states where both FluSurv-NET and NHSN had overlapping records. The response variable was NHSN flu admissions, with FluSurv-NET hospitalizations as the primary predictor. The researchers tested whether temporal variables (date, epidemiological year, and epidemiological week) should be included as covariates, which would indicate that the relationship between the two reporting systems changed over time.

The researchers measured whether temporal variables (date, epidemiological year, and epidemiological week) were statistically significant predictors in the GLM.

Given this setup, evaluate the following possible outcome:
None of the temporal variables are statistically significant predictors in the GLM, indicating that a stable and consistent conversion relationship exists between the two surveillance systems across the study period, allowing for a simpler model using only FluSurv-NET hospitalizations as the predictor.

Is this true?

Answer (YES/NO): YES